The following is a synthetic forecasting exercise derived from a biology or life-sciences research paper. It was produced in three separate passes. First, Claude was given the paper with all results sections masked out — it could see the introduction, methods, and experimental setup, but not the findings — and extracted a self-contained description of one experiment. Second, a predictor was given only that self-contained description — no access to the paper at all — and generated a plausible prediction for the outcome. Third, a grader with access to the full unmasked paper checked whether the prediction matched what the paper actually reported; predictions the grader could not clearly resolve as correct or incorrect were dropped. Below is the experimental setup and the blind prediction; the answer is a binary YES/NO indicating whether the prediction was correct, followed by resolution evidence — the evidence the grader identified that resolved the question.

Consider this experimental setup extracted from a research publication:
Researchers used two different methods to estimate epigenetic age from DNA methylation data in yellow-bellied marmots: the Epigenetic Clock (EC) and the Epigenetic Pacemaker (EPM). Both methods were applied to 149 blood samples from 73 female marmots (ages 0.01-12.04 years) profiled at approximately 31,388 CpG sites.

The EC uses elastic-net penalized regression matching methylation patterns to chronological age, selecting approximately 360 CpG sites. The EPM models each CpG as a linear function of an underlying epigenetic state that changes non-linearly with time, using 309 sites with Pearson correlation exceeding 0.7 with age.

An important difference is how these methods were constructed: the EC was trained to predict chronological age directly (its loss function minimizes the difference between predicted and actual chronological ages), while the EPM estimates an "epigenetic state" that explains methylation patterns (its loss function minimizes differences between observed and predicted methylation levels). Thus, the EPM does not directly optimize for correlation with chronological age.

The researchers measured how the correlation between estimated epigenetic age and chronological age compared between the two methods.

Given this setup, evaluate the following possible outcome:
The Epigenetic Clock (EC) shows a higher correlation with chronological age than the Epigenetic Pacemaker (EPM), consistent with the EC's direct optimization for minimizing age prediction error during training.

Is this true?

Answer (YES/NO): YES